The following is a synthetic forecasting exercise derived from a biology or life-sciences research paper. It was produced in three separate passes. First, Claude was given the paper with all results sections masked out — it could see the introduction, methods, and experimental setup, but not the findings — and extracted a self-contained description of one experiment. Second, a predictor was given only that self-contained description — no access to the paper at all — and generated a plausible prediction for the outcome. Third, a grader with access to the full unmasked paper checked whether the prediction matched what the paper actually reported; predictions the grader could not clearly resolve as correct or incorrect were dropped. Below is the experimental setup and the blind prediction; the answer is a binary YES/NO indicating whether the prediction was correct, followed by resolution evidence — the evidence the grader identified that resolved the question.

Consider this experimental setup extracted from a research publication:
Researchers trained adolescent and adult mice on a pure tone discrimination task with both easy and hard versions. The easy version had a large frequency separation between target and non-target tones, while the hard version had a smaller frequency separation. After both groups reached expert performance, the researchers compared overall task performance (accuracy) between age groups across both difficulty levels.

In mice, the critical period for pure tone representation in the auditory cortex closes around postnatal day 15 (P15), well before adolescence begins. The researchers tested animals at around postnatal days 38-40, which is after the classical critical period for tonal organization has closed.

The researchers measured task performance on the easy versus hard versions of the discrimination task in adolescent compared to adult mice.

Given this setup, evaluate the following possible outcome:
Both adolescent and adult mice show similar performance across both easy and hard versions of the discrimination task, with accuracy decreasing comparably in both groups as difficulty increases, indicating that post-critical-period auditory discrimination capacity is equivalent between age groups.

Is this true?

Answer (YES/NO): NO